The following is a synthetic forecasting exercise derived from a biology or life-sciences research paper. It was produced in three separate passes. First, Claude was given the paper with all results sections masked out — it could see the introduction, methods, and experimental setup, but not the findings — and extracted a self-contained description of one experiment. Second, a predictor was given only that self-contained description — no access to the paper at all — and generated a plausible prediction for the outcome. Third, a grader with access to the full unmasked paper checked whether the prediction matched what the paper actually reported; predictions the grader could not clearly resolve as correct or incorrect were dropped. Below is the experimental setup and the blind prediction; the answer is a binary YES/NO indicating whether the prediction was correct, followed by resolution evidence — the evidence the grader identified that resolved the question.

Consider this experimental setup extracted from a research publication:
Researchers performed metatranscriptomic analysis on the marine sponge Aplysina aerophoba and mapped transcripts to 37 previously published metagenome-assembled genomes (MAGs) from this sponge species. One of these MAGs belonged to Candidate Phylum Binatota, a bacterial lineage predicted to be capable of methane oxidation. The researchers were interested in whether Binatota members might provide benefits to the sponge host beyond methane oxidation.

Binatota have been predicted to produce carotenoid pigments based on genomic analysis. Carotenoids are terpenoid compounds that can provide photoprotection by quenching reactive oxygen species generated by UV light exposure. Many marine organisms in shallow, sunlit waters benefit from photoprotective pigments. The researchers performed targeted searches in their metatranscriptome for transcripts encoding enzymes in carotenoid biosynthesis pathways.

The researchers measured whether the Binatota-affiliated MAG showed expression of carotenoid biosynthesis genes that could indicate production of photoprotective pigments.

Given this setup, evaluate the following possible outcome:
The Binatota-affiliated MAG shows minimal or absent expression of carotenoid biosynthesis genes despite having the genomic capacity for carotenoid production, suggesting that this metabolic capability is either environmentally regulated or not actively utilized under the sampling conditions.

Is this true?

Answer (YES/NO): NO